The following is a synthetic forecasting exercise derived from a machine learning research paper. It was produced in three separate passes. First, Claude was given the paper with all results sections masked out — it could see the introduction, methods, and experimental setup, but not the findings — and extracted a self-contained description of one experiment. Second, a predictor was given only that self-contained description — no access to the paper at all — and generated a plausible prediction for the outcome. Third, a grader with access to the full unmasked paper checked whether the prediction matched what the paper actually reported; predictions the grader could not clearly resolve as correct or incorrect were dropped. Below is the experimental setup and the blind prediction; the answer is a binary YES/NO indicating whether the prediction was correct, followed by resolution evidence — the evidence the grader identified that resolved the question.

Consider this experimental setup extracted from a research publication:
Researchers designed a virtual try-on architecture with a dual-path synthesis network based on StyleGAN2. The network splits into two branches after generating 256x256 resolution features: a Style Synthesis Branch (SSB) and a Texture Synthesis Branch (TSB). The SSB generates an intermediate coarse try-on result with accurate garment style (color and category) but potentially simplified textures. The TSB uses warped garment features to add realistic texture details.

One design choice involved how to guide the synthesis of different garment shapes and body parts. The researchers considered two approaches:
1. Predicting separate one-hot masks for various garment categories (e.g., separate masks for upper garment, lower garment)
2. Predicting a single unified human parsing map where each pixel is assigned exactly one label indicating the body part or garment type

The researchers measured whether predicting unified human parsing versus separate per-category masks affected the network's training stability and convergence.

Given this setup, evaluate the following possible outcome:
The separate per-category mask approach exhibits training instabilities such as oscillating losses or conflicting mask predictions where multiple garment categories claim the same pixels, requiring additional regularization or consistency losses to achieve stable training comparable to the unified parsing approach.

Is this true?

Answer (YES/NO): NO